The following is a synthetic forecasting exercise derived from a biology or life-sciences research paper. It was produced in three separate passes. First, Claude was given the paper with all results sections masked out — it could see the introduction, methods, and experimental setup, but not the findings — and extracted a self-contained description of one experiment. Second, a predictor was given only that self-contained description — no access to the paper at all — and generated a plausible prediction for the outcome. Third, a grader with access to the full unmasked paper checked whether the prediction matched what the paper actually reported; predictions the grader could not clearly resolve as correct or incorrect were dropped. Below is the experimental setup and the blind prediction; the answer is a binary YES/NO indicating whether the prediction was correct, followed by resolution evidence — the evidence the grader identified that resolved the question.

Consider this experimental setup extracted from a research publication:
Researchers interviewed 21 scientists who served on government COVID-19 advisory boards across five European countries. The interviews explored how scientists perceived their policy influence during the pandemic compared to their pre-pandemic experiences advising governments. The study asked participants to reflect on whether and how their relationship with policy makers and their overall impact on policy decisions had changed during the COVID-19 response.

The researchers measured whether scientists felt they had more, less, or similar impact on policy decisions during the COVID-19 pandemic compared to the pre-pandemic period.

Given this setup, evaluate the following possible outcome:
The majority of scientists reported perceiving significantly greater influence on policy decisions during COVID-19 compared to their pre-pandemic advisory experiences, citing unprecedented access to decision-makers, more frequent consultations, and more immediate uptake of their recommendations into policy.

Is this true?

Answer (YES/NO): YES